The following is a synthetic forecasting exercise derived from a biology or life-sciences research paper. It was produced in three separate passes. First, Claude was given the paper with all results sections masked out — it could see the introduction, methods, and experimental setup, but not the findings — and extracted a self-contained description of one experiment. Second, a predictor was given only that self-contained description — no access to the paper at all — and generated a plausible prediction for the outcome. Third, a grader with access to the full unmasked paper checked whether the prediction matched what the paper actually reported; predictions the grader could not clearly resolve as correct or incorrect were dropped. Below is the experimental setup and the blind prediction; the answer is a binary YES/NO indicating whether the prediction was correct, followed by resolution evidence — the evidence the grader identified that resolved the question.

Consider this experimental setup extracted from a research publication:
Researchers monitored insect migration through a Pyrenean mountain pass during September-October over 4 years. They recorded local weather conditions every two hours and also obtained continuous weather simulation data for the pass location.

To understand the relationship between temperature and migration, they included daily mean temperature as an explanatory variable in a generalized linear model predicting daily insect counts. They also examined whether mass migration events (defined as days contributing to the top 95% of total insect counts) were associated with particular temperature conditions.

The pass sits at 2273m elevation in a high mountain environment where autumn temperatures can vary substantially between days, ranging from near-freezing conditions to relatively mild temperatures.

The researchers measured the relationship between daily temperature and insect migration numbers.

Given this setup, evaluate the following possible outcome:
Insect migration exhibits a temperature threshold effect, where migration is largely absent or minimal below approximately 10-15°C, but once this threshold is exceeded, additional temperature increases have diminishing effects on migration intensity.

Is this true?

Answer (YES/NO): NO